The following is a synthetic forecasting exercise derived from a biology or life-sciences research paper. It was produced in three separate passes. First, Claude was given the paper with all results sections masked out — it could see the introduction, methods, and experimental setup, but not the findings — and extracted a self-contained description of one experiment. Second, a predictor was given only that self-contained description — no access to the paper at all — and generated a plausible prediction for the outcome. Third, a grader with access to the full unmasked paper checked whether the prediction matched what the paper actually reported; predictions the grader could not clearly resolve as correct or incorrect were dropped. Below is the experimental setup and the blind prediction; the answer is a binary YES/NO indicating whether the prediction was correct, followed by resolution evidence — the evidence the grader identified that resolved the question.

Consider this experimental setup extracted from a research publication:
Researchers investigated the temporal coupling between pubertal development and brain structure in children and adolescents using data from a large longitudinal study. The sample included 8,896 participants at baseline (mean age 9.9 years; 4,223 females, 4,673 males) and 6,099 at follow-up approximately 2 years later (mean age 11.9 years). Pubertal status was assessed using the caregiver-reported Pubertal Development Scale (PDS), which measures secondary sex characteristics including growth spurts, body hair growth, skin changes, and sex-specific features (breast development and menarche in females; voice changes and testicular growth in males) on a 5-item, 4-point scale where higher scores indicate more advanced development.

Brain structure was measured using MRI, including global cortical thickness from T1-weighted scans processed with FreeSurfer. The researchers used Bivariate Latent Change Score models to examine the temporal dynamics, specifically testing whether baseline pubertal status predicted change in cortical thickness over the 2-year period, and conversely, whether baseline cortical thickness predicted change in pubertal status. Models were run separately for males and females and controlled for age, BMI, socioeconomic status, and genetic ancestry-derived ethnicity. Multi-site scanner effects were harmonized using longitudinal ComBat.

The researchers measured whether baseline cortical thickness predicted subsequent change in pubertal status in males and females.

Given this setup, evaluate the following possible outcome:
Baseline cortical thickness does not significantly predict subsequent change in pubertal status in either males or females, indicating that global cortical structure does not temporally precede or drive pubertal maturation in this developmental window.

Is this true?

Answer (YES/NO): YES